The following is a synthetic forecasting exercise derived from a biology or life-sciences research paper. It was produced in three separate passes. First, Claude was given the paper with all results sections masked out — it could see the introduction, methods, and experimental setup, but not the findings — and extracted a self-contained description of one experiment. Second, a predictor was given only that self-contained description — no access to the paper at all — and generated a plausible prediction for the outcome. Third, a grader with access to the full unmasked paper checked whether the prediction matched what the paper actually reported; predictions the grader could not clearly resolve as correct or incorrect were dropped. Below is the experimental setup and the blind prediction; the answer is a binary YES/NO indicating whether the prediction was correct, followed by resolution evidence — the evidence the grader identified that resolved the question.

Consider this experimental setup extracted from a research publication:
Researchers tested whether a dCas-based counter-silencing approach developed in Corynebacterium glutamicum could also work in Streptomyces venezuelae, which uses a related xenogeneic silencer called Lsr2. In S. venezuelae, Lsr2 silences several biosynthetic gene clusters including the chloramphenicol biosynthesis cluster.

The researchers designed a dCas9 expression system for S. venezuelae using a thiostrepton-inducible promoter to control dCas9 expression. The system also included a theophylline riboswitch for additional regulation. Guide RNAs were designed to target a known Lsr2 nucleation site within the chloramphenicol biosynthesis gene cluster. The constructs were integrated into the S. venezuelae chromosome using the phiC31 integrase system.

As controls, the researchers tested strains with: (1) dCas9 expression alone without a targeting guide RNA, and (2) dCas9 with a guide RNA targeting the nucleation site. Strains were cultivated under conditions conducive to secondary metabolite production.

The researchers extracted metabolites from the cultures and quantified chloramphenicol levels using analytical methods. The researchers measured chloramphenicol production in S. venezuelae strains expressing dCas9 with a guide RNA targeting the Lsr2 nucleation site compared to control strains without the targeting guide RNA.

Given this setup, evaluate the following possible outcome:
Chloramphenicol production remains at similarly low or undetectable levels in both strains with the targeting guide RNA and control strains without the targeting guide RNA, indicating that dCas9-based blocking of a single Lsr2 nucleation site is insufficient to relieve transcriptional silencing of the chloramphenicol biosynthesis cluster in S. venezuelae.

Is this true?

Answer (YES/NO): NO